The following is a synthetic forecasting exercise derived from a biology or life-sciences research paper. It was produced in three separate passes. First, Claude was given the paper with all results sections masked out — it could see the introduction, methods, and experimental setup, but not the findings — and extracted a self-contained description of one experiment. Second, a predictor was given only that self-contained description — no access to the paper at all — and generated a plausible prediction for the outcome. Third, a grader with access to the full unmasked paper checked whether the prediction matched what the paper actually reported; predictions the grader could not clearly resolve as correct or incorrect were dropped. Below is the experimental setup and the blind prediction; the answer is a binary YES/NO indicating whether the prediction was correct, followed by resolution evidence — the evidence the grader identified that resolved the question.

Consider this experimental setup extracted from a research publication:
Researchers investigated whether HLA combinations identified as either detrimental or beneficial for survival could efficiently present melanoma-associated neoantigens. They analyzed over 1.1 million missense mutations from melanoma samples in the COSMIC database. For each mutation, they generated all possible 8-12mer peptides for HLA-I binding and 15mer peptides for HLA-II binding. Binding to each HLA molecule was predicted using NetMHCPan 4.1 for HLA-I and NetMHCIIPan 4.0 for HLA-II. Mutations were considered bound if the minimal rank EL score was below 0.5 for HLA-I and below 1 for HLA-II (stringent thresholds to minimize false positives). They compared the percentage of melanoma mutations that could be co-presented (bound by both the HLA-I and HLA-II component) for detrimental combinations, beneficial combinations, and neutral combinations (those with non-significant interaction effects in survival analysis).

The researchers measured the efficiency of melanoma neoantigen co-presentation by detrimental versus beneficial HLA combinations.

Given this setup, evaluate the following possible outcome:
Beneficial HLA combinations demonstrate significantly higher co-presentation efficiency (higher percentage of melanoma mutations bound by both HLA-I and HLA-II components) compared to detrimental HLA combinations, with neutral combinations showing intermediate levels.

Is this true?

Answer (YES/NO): NO